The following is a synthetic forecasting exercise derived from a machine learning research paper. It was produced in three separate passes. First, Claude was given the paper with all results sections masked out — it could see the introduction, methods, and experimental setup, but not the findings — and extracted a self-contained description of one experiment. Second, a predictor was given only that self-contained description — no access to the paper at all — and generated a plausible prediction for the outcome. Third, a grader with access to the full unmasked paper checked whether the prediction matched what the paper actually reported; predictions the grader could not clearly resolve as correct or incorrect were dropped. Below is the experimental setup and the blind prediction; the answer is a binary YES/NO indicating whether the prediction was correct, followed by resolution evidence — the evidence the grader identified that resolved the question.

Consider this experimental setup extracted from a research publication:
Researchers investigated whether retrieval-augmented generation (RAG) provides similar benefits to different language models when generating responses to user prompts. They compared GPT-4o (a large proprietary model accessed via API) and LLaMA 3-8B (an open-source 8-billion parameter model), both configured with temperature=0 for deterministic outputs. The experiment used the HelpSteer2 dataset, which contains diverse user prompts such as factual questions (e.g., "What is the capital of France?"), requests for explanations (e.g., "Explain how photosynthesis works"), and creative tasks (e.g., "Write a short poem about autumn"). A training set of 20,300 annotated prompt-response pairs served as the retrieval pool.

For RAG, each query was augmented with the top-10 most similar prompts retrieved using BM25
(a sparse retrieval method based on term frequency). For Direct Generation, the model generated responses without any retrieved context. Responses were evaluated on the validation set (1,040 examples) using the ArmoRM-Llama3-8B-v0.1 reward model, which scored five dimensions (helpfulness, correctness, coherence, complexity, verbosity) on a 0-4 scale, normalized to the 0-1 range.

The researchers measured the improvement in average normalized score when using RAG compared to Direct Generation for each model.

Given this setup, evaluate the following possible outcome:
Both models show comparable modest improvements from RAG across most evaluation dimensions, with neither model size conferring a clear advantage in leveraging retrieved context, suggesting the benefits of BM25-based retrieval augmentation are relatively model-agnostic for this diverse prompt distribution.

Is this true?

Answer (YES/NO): NO